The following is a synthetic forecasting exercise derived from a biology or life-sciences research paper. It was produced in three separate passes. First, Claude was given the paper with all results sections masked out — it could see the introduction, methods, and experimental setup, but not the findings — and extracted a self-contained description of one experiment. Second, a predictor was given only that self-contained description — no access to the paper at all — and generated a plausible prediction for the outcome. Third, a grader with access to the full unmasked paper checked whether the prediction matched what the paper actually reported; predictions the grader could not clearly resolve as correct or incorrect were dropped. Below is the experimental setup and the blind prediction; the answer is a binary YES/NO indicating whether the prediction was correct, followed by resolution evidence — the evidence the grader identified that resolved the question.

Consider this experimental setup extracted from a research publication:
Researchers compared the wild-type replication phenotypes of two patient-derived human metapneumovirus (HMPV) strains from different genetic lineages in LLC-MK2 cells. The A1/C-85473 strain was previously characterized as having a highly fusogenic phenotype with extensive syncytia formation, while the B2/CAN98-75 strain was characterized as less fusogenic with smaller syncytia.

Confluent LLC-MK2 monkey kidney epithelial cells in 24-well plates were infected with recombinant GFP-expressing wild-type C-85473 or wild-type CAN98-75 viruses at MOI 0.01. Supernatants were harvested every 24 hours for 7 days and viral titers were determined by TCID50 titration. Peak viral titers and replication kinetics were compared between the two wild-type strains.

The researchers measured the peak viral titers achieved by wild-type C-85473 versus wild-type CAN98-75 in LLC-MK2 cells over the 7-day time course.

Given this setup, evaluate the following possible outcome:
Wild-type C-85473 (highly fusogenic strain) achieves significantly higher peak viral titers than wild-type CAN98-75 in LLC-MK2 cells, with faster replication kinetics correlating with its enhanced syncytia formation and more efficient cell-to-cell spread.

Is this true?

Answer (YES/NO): NO